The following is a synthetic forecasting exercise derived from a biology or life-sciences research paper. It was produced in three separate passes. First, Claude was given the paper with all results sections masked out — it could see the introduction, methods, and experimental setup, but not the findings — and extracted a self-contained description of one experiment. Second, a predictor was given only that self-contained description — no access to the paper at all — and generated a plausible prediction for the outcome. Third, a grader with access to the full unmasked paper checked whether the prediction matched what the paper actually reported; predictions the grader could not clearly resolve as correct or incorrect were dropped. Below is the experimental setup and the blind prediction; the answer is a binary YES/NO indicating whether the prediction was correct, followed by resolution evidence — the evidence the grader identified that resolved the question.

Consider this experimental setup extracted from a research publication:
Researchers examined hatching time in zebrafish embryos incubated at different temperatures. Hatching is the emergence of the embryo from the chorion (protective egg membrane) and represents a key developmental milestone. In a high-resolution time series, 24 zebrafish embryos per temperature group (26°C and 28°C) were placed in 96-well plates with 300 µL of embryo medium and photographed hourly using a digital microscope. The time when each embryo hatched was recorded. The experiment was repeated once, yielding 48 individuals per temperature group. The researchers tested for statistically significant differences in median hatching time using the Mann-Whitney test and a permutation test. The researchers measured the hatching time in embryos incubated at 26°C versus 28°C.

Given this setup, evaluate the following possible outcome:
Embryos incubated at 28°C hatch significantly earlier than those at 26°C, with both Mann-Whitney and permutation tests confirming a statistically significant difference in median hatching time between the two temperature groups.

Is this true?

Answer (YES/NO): YES